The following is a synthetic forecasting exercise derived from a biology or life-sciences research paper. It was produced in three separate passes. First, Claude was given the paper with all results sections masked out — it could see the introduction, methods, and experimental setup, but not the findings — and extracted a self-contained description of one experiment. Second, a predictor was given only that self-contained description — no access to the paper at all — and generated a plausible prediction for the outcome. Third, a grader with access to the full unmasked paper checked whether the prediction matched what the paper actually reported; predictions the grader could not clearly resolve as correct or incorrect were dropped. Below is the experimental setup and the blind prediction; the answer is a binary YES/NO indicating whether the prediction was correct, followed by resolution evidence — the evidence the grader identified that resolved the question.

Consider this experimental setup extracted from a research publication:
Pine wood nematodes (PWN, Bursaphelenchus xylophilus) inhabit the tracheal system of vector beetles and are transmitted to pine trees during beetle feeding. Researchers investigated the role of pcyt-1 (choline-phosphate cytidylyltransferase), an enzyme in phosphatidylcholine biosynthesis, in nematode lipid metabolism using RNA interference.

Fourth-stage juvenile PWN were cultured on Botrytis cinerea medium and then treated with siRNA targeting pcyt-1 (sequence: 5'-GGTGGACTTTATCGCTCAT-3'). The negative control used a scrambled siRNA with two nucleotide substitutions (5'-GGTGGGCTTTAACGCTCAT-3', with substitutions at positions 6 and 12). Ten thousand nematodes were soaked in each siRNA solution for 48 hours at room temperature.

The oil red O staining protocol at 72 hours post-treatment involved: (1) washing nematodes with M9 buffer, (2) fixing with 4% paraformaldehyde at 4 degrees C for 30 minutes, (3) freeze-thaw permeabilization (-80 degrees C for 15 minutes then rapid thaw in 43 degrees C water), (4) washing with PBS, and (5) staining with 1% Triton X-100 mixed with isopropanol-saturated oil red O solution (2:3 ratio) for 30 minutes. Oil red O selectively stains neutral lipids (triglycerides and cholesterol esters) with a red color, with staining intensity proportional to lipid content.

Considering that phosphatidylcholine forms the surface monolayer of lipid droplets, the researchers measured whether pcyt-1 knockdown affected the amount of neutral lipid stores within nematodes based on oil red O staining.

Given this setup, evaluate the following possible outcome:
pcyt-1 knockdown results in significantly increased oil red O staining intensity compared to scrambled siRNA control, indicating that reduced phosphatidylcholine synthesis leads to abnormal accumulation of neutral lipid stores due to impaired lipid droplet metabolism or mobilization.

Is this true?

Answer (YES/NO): YES